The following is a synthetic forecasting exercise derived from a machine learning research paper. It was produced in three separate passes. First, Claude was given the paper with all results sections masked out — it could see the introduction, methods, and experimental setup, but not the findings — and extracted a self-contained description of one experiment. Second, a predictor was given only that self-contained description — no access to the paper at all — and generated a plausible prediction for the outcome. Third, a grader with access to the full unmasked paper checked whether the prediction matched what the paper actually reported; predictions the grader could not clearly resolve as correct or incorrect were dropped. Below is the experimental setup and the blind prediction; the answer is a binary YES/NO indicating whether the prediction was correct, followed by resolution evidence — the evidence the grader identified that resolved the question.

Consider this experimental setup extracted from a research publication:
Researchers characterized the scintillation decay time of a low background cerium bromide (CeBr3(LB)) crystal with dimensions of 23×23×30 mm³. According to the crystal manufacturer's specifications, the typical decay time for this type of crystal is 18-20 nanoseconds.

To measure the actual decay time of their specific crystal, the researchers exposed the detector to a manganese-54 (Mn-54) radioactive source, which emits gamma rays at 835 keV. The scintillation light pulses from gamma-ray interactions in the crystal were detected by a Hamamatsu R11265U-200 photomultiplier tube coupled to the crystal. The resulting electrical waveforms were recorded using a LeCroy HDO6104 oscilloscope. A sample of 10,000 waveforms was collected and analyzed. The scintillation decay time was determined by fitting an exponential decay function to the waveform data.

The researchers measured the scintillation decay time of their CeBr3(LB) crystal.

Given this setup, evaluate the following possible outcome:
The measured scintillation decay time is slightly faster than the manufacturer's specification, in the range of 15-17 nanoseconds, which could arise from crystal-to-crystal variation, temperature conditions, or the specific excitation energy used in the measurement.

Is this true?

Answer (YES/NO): NO